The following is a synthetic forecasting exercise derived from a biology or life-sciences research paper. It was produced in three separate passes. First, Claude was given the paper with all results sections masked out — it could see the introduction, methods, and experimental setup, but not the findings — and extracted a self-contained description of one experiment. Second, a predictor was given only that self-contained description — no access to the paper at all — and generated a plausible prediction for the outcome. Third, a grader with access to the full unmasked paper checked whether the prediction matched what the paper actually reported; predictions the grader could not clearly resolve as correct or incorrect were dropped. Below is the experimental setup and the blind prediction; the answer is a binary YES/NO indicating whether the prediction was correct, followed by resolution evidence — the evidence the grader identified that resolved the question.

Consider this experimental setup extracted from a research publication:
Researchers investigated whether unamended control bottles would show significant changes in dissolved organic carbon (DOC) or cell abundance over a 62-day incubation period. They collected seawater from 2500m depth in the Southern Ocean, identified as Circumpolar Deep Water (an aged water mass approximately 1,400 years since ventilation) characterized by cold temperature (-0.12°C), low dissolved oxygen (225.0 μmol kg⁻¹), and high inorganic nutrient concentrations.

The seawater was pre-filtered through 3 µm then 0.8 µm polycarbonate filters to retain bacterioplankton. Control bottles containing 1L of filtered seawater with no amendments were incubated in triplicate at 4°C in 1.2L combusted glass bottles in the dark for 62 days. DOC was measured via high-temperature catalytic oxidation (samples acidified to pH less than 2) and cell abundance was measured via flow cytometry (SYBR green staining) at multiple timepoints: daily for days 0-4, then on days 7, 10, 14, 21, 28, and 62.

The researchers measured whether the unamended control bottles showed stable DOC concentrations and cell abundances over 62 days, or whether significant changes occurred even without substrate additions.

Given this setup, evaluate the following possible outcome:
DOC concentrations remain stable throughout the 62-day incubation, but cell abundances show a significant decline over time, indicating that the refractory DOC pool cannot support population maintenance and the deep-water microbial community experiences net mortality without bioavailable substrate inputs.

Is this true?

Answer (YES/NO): NO